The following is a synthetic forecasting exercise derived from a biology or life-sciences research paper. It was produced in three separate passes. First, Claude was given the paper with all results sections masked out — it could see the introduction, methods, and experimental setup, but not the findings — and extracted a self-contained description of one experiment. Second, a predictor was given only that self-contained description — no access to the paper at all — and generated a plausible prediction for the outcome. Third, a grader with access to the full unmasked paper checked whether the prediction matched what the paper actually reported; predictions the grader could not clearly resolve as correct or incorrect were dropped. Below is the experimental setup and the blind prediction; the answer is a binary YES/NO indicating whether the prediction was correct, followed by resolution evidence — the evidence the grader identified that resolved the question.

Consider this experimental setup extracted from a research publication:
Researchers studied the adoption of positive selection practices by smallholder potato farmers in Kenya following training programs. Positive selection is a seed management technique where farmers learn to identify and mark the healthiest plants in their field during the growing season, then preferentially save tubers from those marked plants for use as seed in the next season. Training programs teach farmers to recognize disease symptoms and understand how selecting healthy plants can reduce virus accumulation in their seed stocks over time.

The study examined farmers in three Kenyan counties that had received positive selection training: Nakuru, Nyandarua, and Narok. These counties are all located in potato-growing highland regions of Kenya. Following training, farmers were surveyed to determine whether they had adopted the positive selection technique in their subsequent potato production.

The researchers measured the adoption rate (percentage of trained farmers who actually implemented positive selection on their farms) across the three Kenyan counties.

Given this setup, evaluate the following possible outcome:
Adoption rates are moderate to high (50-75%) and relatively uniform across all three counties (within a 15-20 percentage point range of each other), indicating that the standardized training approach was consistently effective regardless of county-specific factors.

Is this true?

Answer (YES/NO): NO